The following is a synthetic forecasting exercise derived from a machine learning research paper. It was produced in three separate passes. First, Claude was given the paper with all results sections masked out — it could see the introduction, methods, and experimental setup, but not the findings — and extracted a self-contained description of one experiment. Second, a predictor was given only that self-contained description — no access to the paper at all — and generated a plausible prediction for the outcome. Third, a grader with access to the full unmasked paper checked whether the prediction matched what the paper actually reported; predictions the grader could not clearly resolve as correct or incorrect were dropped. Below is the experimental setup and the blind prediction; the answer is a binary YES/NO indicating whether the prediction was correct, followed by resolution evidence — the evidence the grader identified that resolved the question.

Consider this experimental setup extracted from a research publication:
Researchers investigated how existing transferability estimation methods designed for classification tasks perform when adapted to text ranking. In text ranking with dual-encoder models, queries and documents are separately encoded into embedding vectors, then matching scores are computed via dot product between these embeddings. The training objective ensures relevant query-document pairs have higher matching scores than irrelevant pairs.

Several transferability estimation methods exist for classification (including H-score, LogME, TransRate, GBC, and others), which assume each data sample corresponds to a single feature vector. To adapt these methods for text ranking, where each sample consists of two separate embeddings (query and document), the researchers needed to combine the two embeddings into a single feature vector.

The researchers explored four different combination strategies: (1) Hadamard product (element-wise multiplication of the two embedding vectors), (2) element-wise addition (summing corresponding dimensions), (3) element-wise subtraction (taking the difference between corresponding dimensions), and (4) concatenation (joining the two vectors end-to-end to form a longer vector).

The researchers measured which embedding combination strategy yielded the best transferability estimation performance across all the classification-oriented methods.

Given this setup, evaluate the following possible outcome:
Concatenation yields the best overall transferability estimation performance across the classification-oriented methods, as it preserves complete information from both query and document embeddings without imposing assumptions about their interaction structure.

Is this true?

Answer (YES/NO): NO